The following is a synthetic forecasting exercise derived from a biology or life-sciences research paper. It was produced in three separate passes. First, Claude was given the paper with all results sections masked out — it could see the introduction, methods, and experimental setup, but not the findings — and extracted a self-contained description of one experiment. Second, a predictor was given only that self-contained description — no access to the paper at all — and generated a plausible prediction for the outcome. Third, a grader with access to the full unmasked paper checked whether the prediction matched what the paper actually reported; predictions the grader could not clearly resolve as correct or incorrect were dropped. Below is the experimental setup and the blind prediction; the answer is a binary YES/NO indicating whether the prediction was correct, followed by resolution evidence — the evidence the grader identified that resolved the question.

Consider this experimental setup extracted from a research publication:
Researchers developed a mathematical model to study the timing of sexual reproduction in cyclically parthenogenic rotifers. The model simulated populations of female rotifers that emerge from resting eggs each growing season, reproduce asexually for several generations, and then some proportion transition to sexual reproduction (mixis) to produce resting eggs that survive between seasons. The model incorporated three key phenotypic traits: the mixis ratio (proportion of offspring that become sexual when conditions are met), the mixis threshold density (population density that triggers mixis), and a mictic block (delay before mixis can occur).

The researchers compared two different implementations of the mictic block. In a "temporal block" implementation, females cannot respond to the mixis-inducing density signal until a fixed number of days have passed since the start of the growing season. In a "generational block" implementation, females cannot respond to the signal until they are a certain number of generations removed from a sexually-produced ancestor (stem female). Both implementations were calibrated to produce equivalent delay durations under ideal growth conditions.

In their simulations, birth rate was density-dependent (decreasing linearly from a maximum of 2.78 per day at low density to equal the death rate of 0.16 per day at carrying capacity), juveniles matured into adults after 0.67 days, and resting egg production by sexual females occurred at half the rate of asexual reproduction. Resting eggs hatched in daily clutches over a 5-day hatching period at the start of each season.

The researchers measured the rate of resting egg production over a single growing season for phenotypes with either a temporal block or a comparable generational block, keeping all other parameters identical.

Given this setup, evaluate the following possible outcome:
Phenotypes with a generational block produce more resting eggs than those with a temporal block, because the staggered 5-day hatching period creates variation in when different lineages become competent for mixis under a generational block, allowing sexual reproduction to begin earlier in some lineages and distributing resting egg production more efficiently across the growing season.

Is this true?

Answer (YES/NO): NO